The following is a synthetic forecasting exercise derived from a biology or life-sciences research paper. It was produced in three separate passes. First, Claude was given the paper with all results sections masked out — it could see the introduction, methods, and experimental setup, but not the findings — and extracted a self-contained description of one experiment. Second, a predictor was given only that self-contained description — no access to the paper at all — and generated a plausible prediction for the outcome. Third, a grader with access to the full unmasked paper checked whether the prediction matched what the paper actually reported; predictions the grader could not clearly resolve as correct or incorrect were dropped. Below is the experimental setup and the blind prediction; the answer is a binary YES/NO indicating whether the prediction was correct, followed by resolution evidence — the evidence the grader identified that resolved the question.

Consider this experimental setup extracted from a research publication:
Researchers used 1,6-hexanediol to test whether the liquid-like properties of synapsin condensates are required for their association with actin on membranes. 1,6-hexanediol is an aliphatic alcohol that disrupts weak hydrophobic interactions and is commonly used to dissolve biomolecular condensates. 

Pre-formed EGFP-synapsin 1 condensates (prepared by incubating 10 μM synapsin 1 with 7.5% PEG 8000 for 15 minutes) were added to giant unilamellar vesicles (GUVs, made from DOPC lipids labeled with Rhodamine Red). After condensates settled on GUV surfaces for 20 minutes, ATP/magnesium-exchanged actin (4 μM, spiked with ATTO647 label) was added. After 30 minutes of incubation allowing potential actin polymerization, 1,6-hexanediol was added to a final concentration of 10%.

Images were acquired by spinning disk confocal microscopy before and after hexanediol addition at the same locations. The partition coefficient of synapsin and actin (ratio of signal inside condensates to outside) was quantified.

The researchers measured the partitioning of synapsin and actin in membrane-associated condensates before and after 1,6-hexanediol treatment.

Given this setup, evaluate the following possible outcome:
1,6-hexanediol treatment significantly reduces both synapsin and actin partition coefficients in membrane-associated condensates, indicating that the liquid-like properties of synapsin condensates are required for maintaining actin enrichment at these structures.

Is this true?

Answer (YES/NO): NO